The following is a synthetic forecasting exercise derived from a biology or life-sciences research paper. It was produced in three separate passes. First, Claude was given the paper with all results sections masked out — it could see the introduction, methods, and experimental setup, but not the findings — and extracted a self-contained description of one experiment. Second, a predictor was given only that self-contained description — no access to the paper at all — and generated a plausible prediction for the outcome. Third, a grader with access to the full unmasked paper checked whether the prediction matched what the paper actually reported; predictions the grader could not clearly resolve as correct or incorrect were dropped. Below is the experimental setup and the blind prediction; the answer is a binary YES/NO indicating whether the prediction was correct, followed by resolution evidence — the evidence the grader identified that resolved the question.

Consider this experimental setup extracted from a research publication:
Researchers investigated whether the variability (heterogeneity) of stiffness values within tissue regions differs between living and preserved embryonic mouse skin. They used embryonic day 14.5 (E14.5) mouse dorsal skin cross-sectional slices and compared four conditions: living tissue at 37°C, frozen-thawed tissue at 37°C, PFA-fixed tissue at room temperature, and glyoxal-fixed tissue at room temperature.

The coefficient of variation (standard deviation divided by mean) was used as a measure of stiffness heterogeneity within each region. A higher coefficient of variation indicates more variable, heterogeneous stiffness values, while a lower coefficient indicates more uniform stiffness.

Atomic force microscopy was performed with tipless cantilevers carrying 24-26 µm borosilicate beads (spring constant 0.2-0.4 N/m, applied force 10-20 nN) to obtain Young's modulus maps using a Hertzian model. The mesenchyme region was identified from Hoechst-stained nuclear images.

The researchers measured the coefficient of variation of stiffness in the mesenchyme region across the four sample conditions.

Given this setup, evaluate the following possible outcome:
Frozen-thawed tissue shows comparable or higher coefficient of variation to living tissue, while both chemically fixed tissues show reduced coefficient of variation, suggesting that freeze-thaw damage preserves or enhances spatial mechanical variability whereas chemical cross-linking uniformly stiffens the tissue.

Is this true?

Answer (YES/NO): NO